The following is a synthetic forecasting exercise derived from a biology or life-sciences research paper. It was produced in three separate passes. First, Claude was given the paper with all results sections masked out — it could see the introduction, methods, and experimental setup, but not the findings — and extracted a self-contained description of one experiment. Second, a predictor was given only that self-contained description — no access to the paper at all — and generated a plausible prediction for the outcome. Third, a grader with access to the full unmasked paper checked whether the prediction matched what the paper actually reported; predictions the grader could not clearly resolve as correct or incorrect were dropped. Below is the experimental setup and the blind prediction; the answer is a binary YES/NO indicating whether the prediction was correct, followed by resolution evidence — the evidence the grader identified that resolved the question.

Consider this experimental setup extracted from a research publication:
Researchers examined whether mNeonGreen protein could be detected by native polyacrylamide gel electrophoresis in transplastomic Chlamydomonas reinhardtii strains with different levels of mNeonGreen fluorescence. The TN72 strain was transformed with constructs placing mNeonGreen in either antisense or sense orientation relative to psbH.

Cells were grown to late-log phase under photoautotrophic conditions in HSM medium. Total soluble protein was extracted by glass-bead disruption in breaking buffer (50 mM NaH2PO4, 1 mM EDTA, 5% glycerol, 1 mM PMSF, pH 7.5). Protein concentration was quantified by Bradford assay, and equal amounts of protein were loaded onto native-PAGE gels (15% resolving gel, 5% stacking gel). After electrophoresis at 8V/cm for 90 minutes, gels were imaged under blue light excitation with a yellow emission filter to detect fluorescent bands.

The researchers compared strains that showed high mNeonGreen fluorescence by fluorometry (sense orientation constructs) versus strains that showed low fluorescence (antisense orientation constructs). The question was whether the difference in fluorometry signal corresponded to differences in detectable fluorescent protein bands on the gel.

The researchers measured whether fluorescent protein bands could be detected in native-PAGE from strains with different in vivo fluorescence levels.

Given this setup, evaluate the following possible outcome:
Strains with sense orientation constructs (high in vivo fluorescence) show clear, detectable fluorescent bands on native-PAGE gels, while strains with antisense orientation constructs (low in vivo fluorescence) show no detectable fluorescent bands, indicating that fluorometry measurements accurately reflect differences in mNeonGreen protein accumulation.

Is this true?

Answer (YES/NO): YES